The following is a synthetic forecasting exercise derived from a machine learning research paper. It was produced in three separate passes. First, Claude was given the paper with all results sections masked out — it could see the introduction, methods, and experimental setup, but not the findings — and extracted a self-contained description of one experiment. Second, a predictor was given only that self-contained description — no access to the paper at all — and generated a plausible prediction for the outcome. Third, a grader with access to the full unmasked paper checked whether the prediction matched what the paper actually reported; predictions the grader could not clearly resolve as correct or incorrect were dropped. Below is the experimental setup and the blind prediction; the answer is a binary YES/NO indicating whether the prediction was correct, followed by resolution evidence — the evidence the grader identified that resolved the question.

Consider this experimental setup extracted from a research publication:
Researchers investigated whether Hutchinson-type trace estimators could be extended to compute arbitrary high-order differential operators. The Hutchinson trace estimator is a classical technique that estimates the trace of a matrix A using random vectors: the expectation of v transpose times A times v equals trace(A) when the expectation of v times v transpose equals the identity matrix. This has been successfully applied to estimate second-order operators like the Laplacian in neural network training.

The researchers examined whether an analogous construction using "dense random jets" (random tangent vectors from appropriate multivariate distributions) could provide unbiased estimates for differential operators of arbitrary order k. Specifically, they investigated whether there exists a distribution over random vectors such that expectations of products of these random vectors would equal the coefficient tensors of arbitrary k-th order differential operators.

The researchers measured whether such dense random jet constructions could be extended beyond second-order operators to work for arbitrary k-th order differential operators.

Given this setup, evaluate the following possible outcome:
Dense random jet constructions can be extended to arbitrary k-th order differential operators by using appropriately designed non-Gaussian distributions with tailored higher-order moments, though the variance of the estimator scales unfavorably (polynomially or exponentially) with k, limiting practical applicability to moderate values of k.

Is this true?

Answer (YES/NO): NO